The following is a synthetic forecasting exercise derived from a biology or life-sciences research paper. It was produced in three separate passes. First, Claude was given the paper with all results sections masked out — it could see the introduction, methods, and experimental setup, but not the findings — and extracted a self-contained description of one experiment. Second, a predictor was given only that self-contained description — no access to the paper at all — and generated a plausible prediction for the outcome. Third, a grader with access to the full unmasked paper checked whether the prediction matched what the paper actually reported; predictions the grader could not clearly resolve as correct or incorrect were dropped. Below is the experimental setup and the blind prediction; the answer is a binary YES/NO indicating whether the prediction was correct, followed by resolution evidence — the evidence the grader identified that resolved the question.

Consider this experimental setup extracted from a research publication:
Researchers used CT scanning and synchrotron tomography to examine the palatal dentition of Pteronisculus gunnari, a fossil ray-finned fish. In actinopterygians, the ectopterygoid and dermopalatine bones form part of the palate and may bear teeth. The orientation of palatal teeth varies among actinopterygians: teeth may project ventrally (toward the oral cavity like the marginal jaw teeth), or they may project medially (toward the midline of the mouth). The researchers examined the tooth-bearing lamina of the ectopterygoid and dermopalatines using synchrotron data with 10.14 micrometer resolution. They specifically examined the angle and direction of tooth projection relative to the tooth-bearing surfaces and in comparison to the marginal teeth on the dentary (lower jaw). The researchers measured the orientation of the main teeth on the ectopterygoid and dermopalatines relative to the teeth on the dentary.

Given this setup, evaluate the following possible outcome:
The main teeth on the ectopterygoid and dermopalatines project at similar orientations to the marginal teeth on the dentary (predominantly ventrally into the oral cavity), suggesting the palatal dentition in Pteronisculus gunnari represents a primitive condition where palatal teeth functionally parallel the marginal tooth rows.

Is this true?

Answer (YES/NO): NO